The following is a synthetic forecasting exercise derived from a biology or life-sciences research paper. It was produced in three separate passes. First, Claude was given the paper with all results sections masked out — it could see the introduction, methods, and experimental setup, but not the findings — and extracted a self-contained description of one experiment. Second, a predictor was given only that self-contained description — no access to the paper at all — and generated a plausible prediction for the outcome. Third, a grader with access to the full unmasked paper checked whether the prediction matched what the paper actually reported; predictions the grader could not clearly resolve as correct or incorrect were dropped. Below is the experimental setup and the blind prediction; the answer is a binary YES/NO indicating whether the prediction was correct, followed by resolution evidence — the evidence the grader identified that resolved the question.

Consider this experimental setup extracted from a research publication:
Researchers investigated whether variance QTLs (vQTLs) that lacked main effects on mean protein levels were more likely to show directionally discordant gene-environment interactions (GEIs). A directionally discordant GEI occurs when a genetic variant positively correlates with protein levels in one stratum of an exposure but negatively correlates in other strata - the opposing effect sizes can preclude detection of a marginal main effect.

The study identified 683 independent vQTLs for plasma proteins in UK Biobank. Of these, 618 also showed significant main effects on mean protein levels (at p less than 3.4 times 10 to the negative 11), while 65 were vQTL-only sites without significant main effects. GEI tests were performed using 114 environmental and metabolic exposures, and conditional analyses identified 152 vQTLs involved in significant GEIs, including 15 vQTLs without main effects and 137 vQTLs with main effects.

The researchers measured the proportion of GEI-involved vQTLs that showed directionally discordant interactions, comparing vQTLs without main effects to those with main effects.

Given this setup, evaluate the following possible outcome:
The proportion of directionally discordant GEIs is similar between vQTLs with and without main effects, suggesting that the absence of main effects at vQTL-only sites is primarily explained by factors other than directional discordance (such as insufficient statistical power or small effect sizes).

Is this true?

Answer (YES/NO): NO